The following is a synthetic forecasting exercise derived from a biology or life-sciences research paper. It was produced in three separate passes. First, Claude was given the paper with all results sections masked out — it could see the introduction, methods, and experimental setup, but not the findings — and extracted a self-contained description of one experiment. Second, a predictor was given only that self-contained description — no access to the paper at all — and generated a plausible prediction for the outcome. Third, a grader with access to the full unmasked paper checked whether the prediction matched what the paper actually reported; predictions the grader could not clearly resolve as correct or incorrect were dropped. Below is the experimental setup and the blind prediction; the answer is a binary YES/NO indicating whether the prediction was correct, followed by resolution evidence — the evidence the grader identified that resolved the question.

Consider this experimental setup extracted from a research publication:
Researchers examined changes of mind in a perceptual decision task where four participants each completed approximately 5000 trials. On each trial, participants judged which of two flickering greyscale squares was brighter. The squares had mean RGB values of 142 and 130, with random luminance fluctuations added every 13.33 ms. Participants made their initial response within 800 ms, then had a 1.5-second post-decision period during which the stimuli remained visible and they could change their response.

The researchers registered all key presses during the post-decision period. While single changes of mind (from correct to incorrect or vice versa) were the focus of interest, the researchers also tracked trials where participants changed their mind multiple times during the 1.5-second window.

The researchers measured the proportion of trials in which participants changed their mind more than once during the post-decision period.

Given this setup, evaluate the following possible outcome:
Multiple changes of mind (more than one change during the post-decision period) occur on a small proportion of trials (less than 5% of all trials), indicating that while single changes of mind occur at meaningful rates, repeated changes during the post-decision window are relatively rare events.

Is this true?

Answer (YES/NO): YES